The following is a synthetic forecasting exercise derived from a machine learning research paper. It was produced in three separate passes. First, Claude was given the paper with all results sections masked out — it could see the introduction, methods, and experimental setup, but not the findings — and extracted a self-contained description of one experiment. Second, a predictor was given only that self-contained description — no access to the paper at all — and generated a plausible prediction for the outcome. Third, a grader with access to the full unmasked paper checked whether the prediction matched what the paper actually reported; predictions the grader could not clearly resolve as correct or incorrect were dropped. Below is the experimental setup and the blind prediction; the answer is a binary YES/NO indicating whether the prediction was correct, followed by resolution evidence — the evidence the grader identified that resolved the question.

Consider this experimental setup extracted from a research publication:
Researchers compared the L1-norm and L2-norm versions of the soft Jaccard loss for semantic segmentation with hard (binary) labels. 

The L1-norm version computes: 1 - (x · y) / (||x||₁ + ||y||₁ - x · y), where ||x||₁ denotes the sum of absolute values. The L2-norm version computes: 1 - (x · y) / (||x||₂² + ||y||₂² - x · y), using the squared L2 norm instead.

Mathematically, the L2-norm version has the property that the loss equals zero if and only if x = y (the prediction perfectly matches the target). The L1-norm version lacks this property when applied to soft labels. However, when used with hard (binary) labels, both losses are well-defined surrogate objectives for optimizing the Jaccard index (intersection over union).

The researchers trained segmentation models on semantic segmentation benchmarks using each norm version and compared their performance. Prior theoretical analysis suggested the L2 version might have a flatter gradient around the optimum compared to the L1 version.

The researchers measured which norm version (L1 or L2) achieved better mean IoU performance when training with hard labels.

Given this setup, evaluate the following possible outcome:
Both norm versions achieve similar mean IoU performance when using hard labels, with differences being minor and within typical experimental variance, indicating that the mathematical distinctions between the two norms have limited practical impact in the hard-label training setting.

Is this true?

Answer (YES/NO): NO